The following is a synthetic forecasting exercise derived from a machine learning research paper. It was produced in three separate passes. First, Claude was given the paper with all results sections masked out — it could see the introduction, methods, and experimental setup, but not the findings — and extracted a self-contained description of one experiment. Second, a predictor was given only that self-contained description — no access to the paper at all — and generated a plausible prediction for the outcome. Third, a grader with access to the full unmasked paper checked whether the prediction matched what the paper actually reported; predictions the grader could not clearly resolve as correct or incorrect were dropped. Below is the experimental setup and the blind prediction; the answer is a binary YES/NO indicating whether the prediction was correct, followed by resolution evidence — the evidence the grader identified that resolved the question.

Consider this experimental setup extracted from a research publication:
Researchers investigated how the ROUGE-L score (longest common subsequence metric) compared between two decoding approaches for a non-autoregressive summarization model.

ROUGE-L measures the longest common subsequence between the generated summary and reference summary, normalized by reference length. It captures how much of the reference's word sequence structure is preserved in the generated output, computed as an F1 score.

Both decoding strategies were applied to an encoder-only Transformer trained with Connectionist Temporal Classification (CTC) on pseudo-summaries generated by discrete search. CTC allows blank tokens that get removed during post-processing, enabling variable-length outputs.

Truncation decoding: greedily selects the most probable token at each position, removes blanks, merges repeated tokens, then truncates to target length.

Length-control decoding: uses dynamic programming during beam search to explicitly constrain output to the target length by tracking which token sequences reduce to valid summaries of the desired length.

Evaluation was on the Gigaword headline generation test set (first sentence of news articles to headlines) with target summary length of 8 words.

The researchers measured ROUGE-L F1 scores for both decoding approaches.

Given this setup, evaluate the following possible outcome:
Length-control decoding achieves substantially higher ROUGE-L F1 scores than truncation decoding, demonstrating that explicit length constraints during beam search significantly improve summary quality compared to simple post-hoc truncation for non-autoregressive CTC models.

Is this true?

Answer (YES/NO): NO